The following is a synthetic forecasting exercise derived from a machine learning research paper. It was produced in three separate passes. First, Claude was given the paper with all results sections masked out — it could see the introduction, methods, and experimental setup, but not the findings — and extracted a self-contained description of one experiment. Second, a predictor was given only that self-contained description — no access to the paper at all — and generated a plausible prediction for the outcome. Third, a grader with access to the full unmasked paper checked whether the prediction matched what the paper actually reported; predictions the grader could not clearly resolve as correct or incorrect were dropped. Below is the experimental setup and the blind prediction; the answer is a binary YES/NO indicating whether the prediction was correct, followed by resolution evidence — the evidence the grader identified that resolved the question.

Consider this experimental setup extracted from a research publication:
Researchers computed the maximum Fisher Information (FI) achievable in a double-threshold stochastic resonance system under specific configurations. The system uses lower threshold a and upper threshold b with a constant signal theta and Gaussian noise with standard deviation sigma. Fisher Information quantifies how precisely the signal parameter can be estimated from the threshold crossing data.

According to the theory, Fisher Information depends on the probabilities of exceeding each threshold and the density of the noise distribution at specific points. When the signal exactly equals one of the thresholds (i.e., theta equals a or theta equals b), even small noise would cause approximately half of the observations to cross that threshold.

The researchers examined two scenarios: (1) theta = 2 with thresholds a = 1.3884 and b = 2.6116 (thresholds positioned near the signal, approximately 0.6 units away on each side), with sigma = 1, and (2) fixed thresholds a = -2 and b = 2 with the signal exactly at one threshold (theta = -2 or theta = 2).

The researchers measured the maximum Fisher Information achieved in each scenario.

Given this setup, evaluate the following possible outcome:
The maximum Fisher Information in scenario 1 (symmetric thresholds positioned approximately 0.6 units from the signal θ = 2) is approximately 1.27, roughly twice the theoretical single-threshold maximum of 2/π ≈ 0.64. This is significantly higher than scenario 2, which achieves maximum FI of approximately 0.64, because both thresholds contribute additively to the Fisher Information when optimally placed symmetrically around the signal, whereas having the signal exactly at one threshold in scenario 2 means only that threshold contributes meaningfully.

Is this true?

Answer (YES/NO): NO